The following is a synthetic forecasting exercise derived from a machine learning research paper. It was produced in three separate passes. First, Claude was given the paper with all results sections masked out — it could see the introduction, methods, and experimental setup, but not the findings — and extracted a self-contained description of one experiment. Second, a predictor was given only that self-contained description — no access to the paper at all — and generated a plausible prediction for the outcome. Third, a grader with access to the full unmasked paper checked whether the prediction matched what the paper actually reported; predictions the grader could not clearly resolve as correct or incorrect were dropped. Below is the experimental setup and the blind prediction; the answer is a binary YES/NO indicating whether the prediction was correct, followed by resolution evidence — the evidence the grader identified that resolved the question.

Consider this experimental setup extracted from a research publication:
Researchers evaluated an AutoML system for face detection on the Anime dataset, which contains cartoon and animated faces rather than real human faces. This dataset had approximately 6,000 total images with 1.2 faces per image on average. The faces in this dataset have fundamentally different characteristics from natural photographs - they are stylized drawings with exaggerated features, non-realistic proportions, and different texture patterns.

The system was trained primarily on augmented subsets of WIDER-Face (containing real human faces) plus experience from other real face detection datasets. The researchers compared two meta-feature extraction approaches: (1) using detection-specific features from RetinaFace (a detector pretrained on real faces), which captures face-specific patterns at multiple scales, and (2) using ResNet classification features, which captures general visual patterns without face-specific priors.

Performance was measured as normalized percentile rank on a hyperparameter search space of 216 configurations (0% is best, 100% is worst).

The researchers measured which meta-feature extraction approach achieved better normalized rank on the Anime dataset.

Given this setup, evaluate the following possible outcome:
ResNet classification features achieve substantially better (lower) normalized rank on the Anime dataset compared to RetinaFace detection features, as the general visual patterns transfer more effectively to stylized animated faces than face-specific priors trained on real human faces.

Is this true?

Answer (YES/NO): YES